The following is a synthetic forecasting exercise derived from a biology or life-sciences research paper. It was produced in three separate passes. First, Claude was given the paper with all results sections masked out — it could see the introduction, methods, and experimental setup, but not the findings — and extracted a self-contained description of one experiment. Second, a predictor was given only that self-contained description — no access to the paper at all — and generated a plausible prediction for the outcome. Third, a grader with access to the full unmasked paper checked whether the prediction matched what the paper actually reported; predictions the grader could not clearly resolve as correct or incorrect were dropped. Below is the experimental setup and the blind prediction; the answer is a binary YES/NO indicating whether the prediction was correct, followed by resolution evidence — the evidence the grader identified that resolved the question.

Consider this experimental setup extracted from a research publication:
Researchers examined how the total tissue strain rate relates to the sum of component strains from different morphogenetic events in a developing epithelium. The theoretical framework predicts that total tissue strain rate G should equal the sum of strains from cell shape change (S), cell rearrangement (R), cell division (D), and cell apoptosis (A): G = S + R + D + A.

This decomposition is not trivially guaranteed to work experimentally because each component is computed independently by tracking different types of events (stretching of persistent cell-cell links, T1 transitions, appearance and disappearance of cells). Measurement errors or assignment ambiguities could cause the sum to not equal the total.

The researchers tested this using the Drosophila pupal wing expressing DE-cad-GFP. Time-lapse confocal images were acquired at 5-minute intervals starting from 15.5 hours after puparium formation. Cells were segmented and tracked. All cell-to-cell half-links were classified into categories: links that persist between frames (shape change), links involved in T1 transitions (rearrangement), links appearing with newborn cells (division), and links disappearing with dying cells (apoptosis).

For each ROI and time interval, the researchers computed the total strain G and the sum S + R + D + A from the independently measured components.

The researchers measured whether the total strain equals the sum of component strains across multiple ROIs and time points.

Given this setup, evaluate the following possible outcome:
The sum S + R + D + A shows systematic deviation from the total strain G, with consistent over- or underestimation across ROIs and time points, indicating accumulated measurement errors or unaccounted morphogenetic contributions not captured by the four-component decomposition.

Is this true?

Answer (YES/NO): NO